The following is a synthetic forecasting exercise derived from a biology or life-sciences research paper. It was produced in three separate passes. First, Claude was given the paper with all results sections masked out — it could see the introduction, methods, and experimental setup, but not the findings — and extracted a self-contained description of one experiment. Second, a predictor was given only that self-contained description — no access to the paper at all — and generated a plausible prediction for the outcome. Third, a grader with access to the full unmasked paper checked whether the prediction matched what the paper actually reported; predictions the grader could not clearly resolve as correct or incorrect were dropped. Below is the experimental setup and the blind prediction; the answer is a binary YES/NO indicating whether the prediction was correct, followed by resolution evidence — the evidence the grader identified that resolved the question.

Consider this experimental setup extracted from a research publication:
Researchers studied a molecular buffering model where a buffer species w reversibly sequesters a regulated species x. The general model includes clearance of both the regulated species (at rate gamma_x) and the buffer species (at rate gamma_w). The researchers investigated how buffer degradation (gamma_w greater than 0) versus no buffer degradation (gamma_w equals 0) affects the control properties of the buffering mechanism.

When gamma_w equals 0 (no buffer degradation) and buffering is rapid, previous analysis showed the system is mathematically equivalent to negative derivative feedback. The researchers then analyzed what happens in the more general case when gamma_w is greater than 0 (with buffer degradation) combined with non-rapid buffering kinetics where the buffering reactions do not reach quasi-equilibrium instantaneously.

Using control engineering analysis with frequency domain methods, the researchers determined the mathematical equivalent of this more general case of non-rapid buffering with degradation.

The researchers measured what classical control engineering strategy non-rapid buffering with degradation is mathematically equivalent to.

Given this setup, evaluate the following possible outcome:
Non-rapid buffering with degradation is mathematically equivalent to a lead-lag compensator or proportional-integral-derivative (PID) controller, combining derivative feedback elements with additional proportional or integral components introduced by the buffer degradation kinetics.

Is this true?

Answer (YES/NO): NO